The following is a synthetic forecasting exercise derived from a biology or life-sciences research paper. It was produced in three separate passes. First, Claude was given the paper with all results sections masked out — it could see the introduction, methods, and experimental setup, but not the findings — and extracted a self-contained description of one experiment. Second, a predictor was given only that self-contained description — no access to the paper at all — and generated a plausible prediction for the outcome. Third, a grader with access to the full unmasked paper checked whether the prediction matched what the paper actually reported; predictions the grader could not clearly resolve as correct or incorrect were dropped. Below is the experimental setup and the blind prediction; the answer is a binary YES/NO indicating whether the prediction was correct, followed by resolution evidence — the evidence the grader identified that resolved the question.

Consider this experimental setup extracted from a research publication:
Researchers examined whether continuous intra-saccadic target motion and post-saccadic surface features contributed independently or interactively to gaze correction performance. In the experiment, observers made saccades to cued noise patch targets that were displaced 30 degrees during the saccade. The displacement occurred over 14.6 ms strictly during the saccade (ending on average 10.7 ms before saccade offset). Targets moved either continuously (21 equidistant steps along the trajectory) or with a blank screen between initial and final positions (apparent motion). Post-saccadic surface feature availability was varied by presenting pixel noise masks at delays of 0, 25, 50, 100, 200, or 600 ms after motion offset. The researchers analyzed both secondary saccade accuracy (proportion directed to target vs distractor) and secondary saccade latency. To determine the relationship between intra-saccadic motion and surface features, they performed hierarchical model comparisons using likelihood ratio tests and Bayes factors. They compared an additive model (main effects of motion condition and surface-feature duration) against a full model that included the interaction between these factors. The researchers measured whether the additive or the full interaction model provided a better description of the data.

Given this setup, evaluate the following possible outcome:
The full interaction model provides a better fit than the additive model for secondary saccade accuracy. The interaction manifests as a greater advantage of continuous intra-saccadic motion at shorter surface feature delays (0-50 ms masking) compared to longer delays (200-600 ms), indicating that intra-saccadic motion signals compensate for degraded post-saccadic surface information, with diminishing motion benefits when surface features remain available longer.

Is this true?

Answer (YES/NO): NO